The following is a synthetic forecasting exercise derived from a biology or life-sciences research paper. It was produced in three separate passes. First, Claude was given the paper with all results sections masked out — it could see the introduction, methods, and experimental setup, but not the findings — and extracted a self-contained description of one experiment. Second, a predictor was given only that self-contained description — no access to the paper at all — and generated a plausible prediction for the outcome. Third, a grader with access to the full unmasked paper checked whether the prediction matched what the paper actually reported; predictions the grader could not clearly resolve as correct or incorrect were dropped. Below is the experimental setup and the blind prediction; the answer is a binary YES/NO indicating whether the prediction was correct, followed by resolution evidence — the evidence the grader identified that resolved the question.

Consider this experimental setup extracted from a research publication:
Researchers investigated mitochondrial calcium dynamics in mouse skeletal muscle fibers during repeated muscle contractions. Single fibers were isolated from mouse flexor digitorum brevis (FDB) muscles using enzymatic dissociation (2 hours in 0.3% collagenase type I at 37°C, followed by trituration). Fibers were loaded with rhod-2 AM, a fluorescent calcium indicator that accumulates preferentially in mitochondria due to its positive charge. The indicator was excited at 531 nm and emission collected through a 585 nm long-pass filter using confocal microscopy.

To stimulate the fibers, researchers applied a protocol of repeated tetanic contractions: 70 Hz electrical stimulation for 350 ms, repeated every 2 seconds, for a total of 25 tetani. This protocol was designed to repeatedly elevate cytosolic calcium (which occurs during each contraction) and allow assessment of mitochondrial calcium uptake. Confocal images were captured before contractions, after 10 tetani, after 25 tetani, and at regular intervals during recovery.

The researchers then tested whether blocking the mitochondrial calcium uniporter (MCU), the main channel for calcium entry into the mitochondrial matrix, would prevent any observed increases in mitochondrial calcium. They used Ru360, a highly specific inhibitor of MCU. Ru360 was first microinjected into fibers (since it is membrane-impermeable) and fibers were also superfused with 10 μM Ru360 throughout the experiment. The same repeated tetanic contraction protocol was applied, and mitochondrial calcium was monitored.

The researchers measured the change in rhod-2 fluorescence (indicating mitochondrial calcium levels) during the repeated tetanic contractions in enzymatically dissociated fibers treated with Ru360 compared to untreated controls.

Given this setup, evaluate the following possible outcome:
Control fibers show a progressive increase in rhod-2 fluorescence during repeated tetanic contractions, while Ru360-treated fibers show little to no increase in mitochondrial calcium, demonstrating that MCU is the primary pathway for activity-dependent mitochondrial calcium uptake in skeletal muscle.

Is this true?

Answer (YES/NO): NO